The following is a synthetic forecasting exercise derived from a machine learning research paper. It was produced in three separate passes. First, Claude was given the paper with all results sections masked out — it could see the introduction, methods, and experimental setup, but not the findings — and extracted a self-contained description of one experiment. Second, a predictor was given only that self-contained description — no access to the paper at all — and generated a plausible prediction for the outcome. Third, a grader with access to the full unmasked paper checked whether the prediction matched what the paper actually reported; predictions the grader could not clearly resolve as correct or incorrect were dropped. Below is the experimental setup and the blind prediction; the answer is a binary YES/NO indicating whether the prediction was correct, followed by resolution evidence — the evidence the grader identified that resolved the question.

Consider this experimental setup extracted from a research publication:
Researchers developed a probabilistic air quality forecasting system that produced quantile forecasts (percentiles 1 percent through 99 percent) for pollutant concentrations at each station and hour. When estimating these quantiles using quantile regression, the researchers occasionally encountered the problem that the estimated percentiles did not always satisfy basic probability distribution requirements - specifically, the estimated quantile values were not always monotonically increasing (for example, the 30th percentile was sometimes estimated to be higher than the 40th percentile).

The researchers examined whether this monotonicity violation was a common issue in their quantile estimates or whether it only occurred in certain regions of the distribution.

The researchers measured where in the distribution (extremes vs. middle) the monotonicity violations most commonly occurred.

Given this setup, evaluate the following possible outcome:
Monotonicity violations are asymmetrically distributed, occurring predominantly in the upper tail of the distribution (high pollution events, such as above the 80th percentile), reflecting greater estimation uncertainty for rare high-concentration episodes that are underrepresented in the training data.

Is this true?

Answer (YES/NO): NO